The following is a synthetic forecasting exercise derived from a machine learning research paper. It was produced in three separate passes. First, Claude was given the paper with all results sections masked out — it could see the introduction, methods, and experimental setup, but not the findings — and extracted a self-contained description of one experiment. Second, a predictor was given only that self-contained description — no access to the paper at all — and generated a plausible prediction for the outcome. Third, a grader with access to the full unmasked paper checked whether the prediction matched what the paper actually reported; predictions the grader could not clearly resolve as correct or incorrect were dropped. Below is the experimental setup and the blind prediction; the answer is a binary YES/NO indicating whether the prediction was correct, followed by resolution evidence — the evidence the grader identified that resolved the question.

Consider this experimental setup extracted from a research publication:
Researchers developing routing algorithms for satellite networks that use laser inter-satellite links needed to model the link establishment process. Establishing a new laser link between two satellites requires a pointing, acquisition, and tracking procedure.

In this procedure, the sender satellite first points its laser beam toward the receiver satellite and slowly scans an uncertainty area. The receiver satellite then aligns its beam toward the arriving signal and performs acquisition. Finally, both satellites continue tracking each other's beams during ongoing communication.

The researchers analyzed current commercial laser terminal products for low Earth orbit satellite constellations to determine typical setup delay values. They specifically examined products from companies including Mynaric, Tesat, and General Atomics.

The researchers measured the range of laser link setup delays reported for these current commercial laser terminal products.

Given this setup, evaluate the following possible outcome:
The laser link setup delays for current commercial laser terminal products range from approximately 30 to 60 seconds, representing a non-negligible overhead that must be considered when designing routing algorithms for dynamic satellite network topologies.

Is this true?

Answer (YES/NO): NO